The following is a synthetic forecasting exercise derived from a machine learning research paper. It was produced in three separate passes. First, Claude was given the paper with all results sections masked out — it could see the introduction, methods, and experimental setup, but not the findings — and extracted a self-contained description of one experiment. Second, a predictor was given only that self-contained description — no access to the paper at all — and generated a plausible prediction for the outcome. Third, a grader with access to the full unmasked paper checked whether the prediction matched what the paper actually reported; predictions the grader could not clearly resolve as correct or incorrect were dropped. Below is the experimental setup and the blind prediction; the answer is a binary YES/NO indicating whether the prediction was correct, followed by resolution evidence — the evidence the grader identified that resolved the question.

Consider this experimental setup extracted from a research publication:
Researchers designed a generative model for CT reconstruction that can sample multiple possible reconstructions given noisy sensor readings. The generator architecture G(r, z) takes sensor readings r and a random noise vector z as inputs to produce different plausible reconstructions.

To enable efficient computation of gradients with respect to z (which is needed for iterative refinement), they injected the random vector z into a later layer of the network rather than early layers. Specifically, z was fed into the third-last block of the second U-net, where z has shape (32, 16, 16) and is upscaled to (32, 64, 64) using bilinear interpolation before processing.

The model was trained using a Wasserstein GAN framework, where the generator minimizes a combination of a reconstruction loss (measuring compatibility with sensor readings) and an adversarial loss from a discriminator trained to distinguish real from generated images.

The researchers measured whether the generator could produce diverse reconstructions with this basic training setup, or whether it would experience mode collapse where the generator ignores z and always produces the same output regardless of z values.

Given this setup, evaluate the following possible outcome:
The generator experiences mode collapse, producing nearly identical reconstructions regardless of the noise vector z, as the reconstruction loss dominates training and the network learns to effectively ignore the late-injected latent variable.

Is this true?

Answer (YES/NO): YES